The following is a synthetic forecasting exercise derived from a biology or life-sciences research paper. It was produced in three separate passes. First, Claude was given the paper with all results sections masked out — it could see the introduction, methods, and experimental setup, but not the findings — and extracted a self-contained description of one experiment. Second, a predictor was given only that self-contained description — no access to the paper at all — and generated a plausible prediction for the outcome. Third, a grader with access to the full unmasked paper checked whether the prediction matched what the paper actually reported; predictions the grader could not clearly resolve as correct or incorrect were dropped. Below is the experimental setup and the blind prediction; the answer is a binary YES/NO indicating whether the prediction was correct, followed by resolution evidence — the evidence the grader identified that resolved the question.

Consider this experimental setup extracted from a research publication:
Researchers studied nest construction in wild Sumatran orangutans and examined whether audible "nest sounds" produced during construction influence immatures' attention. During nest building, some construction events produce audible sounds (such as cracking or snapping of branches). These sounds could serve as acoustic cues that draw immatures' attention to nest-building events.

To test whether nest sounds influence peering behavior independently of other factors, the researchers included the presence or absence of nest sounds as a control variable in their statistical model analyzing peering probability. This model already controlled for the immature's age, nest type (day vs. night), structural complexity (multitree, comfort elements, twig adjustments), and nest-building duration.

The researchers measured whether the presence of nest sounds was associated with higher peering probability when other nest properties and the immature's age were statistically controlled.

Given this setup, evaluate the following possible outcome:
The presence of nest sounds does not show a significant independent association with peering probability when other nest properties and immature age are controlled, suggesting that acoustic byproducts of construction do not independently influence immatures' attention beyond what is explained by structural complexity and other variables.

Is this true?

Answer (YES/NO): YES